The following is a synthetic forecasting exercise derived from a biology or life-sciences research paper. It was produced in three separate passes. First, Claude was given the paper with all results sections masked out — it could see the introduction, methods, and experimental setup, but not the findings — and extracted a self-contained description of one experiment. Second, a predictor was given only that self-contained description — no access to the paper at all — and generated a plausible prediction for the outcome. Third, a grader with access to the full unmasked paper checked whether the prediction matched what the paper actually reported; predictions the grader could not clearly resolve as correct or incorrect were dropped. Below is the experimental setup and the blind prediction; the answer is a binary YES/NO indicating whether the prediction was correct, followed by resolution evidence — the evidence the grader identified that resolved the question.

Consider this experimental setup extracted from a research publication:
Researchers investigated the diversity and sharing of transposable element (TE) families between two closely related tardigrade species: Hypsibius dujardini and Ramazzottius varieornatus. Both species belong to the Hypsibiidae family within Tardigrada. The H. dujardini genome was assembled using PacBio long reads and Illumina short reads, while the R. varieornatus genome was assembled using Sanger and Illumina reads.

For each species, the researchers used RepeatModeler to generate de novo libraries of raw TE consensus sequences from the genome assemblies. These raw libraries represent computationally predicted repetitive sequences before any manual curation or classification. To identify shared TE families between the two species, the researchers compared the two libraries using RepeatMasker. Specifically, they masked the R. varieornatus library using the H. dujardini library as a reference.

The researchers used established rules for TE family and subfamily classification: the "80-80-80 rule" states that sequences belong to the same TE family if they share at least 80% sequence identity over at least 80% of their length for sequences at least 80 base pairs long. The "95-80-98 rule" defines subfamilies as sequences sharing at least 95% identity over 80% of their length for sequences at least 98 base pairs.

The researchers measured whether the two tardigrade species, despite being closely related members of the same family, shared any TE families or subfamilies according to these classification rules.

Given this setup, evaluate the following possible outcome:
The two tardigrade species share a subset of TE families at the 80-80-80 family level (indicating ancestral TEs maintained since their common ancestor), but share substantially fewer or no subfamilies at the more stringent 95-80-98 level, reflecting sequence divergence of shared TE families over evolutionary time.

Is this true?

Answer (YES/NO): NO